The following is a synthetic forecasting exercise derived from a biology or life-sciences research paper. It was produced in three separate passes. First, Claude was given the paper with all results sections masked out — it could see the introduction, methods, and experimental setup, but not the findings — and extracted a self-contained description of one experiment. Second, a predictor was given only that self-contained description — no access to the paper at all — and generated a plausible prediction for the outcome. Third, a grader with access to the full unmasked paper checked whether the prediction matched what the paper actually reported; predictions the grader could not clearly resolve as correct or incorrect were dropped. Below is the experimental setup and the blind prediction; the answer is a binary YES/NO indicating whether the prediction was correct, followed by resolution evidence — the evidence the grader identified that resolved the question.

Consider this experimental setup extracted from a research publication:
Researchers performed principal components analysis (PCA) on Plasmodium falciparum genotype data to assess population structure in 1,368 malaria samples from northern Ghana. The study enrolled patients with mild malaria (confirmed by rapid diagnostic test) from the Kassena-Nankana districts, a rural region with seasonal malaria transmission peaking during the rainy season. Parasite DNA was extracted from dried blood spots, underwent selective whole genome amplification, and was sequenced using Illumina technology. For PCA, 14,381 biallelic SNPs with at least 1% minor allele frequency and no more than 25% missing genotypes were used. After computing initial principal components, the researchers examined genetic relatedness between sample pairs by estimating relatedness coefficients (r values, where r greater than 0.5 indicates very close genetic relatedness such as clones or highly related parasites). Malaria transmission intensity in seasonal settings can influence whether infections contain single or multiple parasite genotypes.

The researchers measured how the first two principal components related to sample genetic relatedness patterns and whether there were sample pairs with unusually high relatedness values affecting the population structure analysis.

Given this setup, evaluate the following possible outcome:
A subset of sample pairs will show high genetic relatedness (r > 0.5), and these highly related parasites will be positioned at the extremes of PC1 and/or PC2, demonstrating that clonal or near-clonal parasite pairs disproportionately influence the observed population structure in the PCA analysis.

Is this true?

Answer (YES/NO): YES